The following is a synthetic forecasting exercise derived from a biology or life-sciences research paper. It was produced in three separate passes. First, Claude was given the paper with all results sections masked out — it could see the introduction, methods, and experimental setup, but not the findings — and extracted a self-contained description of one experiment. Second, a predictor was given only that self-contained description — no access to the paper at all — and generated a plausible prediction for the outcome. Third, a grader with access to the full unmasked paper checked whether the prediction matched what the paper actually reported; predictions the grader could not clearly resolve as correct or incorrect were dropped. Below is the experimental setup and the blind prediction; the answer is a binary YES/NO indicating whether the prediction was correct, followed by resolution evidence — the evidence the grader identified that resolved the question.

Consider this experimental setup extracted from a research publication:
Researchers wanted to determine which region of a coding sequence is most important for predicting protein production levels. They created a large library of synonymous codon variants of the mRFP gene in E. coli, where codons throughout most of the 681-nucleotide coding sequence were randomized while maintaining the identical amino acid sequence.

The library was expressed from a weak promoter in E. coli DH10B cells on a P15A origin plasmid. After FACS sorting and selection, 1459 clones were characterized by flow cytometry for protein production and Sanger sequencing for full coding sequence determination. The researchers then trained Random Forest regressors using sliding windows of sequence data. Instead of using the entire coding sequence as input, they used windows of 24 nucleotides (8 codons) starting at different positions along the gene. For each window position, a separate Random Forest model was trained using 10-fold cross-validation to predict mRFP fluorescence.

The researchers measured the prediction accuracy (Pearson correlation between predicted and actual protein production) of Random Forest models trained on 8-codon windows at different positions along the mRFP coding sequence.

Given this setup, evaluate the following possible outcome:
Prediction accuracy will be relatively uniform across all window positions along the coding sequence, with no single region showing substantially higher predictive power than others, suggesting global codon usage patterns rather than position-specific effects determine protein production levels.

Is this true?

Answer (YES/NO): NO